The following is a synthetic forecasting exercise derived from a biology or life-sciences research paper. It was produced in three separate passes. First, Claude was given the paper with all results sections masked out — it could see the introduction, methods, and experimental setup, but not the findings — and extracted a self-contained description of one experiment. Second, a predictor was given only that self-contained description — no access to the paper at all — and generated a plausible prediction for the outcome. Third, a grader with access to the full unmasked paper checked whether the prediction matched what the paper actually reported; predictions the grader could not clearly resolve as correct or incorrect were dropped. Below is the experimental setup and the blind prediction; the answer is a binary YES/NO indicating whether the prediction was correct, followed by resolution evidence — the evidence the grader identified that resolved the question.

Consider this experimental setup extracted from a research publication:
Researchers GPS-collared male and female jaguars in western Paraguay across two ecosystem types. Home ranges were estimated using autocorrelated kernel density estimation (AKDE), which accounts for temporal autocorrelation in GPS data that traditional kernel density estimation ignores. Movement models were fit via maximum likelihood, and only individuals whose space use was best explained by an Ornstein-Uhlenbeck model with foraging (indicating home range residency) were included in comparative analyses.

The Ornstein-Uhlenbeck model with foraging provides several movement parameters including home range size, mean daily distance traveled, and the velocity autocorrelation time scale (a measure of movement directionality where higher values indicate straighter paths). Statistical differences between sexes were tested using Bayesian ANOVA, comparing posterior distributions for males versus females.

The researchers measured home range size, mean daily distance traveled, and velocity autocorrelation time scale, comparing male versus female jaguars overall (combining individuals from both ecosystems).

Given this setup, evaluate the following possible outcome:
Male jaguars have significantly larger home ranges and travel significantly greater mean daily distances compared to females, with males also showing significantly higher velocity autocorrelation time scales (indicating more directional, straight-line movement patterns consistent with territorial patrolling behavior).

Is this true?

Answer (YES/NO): NO